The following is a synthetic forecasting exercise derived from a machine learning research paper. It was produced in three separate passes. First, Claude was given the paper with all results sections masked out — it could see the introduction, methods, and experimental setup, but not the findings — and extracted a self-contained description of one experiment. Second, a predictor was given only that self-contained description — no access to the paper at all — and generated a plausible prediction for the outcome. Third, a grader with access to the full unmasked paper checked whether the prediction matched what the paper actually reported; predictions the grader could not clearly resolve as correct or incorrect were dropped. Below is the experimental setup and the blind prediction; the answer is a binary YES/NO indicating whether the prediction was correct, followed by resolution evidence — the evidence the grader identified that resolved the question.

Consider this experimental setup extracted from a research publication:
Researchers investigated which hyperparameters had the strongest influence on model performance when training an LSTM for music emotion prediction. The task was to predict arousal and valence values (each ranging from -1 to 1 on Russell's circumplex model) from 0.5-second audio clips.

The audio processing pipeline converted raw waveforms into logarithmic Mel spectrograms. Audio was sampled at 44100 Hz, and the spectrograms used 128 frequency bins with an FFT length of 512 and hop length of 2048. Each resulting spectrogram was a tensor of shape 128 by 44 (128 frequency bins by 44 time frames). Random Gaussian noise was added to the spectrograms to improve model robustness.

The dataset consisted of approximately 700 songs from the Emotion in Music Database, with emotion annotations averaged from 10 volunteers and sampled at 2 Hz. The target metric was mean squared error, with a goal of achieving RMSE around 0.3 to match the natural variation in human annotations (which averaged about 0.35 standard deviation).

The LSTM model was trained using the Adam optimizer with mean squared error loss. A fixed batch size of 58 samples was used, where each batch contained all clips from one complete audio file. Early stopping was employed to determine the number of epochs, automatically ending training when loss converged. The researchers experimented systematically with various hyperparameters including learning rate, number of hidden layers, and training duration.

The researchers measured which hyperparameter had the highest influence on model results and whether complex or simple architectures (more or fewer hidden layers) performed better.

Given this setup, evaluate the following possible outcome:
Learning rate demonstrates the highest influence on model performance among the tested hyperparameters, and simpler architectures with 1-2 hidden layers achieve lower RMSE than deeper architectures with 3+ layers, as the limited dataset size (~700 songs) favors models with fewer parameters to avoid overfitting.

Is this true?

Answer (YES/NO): NO